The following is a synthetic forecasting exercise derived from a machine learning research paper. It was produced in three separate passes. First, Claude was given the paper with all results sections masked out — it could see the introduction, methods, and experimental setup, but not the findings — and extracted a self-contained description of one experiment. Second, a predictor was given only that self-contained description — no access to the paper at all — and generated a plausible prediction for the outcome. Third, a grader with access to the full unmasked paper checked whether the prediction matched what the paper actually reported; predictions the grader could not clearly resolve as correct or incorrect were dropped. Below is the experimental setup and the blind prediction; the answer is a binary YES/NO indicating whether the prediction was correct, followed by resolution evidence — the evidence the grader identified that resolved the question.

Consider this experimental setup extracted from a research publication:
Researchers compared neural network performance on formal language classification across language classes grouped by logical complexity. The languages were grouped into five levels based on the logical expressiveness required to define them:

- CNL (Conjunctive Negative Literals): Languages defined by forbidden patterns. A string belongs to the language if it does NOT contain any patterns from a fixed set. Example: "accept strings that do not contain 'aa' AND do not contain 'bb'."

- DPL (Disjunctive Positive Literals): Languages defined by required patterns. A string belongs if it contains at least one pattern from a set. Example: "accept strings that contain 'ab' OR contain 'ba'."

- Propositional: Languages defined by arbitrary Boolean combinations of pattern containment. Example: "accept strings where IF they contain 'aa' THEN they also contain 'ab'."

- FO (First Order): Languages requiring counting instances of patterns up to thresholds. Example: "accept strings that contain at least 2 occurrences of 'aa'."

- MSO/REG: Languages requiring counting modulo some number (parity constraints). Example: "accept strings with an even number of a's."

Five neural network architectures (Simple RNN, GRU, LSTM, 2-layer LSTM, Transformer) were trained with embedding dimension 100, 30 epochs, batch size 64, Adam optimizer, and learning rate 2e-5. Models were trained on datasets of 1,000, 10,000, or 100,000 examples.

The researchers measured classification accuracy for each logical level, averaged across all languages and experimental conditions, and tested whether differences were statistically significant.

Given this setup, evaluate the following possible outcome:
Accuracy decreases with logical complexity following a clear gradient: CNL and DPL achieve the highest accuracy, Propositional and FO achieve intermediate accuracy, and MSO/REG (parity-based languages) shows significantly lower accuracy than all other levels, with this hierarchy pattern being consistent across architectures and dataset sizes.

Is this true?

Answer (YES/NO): NO